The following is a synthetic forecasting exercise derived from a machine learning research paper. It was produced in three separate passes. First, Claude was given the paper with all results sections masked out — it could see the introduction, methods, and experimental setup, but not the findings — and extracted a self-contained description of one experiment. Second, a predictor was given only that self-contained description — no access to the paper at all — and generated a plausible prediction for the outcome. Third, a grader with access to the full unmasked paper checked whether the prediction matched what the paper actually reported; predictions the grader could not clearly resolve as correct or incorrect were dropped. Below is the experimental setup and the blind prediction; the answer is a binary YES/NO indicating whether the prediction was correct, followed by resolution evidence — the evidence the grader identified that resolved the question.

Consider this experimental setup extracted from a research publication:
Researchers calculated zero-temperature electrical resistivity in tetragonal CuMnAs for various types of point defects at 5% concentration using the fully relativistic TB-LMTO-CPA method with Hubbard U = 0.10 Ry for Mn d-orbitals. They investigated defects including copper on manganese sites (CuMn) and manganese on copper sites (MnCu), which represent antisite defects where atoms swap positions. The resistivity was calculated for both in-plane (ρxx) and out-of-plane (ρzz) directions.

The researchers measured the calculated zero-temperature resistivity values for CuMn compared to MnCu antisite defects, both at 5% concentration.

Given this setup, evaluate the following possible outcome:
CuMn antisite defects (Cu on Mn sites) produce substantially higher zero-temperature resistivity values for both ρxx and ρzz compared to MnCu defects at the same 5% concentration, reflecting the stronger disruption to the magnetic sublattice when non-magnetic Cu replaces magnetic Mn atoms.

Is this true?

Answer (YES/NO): NO